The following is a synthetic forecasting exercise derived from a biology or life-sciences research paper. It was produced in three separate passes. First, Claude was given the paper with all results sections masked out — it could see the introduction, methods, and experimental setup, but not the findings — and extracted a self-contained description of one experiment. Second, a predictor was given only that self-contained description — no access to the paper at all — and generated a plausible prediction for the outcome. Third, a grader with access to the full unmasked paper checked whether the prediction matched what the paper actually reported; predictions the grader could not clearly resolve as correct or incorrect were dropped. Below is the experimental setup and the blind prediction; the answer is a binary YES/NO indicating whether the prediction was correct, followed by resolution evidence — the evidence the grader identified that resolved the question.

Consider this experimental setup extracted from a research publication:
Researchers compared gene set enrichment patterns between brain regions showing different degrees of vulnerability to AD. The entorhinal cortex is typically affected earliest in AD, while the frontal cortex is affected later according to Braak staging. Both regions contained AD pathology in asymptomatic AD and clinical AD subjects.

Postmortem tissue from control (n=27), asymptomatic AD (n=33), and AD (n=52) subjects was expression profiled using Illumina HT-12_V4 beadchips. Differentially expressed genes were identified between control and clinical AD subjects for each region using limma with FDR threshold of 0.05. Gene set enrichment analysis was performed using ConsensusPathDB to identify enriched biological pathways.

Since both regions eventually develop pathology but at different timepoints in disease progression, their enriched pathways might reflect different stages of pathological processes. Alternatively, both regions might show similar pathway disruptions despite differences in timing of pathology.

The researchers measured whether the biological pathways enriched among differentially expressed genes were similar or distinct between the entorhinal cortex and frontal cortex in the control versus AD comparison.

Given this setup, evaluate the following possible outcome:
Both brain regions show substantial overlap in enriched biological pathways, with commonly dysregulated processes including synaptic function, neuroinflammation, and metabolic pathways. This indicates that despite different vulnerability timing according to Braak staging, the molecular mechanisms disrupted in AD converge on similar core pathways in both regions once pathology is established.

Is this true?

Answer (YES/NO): NO